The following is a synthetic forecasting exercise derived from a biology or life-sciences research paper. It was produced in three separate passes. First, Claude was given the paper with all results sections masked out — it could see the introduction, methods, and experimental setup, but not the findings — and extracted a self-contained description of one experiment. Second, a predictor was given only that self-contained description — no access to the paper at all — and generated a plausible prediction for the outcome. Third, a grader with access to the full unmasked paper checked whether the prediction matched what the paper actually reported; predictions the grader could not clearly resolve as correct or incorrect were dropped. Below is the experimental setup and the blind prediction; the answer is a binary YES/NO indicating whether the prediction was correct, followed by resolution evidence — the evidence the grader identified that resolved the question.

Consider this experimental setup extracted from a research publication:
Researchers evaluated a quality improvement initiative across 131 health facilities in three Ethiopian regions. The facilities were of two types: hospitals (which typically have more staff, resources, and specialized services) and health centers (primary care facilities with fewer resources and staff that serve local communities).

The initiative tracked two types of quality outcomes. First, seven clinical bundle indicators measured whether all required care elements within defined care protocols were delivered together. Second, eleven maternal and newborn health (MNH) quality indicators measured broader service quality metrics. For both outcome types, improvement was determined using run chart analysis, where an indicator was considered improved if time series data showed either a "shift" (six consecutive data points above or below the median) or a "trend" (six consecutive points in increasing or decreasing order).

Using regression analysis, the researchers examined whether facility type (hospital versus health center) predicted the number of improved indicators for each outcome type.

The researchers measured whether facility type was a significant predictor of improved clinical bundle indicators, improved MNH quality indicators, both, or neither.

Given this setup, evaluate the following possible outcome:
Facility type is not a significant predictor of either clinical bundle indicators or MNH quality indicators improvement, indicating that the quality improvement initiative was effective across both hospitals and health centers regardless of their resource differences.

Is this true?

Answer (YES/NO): NO